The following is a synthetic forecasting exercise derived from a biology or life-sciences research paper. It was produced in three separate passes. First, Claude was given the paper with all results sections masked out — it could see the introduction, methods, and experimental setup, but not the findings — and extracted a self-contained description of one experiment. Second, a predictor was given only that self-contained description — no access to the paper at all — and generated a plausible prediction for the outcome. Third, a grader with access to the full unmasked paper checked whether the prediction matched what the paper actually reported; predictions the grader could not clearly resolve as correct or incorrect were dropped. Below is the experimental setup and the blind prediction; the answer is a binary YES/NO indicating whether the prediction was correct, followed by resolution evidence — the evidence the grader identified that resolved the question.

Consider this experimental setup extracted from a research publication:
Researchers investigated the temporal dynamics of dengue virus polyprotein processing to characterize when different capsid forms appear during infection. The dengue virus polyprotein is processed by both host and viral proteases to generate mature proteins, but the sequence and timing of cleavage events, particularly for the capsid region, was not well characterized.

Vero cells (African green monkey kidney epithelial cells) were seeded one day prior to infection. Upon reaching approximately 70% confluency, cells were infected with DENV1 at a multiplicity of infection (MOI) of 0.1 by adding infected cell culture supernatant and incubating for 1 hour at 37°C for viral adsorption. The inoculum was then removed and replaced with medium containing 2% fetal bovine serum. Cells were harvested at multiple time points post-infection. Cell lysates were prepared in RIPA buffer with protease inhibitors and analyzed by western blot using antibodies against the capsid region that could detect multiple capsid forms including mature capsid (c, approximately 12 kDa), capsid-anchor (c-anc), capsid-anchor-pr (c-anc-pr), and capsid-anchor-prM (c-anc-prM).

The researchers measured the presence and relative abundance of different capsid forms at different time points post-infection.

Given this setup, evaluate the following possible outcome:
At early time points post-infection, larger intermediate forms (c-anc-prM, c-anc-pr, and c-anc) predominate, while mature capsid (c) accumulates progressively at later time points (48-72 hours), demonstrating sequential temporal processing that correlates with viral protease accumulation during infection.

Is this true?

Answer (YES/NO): NO